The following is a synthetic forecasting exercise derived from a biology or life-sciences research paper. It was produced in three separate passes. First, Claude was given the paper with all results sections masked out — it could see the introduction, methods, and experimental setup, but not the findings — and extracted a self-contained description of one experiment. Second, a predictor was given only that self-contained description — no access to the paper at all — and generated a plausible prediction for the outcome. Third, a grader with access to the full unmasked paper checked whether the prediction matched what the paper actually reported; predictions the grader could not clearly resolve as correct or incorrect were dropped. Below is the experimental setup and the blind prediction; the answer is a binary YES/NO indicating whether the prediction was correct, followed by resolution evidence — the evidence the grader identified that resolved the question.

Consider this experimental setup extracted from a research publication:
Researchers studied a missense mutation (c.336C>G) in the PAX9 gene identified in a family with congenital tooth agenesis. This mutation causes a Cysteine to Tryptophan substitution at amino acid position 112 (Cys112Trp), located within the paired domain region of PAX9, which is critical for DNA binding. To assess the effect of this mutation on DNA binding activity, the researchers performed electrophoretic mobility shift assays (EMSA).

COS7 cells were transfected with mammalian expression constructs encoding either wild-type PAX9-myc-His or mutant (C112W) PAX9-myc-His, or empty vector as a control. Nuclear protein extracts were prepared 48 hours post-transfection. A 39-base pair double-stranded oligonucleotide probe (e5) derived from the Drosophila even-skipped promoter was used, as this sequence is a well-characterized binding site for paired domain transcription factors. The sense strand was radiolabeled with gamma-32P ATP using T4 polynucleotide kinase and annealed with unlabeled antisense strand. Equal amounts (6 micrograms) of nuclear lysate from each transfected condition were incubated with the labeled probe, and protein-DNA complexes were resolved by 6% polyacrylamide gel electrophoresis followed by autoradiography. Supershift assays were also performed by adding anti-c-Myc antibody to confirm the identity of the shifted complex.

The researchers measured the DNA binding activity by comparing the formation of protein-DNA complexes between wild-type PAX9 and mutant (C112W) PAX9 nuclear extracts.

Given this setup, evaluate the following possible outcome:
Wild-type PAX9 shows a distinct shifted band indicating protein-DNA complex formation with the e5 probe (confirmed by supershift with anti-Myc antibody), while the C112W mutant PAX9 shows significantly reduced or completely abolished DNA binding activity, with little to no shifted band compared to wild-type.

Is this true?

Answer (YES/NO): YES